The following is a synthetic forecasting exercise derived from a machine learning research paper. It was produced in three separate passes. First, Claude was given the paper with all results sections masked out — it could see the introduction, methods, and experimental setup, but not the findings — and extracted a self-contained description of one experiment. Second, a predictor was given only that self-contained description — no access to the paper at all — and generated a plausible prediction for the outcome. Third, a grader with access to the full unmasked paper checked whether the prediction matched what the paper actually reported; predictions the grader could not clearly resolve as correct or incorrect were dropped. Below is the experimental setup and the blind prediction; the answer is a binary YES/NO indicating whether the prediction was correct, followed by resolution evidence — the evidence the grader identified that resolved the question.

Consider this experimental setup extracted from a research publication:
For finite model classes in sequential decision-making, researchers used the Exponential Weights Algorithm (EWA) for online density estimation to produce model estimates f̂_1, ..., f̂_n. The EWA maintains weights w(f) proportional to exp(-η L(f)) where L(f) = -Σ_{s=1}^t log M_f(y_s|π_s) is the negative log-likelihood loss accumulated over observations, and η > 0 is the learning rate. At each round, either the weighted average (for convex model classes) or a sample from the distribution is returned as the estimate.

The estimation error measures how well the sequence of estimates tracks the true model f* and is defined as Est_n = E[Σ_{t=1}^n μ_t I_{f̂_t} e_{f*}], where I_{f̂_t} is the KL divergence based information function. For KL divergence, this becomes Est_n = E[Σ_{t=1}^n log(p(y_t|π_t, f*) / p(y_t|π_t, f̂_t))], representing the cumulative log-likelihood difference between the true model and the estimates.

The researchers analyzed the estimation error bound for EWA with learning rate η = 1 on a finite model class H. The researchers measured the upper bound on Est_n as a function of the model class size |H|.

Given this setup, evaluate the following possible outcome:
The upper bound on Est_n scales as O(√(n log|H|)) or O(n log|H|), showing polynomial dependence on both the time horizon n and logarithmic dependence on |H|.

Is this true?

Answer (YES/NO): NO